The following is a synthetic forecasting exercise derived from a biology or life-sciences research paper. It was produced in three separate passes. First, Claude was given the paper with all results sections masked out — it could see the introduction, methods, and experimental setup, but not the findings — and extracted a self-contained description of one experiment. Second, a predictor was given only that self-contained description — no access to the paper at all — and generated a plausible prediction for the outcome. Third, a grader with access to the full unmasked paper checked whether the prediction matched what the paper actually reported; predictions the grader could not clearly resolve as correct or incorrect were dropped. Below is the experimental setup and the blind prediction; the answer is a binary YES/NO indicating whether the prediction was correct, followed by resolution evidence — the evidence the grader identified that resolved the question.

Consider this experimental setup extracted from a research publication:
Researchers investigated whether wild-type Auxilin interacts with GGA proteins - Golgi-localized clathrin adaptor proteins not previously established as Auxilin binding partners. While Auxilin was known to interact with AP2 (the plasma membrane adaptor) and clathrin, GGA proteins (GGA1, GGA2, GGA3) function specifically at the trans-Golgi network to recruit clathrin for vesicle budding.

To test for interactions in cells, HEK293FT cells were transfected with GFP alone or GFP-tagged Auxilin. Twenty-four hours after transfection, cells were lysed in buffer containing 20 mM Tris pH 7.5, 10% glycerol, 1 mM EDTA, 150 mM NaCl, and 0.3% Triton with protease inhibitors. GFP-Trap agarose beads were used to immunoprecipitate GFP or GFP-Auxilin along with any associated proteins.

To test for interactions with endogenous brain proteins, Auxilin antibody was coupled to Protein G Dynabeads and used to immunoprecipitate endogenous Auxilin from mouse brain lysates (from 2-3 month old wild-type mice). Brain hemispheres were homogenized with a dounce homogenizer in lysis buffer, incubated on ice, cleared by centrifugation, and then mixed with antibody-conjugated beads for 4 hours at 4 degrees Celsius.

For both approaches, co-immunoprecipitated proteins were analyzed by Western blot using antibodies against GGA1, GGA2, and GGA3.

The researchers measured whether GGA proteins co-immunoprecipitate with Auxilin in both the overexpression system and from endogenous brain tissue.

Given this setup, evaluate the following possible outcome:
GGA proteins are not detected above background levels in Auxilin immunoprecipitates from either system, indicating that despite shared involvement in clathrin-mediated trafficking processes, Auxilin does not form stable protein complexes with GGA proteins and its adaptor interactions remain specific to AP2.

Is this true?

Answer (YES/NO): NO